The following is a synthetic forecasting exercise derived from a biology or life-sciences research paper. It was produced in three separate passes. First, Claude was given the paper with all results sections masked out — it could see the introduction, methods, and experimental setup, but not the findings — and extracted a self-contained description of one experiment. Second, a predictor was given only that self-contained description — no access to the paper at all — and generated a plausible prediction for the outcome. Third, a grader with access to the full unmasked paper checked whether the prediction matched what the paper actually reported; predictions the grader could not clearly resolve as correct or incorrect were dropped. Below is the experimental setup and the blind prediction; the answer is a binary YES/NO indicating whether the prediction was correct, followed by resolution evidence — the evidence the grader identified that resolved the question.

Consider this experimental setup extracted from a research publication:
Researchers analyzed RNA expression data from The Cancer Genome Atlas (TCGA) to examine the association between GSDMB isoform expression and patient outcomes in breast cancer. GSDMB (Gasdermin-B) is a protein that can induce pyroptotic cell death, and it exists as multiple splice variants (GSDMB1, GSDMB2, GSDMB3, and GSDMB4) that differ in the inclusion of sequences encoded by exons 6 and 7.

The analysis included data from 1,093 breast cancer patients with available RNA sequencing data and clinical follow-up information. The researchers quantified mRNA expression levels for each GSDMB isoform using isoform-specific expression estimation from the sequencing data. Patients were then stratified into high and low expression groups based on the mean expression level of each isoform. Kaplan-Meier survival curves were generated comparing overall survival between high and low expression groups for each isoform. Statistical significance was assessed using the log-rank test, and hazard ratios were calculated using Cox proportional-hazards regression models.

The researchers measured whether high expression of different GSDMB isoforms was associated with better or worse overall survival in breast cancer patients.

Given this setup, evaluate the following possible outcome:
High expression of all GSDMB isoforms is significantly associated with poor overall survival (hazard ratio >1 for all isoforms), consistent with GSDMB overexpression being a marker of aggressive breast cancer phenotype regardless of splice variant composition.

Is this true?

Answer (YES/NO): NO